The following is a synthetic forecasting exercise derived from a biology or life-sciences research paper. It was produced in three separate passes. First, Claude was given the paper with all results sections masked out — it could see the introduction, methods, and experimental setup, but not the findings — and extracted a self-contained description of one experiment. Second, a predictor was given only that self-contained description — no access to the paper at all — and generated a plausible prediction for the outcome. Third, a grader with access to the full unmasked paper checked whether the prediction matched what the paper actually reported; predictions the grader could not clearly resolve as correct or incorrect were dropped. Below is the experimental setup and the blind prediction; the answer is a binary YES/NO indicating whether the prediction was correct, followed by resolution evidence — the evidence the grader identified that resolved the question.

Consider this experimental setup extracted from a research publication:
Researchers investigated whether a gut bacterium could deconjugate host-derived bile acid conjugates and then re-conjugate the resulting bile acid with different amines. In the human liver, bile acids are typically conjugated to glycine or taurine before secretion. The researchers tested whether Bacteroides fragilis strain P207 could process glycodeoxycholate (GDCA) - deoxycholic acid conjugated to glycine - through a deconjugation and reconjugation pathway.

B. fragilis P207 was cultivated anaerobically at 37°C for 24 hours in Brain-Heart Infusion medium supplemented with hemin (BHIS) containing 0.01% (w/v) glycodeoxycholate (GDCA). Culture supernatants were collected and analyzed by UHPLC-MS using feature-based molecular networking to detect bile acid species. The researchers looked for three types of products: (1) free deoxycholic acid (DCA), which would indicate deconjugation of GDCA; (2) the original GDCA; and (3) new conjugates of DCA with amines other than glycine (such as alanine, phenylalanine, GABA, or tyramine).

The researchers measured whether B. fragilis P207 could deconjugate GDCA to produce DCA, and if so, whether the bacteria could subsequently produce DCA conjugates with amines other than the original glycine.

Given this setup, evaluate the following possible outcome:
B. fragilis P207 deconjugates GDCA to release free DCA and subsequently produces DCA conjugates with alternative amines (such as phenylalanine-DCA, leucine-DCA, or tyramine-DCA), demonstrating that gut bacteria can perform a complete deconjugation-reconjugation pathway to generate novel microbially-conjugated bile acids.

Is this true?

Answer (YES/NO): YES